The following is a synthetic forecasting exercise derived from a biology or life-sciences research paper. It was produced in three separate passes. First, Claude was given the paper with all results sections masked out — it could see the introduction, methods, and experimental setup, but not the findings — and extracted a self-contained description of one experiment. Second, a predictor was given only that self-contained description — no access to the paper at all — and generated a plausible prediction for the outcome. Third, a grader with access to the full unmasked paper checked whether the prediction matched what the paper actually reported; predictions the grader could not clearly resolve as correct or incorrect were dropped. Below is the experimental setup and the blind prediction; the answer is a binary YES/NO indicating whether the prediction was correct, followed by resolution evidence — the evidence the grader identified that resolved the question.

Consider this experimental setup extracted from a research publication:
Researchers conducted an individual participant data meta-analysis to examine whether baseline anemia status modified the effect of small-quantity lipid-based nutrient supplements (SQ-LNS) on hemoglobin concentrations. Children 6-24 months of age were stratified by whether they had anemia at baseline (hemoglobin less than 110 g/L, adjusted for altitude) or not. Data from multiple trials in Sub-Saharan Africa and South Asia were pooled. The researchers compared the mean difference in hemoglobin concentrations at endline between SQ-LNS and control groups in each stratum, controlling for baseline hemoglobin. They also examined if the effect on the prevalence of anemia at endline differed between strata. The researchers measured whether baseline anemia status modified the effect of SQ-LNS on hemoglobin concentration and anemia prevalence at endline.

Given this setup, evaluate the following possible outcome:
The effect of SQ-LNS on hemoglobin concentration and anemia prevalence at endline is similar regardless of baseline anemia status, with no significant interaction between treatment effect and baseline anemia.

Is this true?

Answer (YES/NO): NO